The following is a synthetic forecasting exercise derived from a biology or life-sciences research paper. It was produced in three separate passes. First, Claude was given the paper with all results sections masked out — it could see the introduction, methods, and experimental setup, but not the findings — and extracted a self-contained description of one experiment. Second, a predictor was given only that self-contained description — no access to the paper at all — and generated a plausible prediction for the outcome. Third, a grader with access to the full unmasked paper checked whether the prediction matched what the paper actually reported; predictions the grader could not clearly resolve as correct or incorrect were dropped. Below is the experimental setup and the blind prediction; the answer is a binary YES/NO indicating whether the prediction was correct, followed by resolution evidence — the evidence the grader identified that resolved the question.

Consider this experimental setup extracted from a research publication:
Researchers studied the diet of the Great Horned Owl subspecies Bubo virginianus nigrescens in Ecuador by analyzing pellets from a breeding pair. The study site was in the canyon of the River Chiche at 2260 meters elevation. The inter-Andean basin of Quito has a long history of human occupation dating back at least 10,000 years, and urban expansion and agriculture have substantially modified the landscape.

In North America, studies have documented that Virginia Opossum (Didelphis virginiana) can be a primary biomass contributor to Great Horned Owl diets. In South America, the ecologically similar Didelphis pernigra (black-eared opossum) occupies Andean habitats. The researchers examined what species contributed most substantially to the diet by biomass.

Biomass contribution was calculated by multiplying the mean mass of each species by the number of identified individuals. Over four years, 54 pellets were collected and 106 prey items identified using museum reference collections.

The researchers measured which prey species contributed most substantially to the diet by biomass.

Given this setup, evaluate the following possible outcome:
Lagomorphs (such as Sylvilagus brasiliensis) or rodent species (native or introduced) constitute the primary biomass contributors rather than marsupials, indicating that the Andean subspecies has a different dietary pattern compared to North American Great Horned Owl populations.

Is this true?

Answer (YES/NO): NO